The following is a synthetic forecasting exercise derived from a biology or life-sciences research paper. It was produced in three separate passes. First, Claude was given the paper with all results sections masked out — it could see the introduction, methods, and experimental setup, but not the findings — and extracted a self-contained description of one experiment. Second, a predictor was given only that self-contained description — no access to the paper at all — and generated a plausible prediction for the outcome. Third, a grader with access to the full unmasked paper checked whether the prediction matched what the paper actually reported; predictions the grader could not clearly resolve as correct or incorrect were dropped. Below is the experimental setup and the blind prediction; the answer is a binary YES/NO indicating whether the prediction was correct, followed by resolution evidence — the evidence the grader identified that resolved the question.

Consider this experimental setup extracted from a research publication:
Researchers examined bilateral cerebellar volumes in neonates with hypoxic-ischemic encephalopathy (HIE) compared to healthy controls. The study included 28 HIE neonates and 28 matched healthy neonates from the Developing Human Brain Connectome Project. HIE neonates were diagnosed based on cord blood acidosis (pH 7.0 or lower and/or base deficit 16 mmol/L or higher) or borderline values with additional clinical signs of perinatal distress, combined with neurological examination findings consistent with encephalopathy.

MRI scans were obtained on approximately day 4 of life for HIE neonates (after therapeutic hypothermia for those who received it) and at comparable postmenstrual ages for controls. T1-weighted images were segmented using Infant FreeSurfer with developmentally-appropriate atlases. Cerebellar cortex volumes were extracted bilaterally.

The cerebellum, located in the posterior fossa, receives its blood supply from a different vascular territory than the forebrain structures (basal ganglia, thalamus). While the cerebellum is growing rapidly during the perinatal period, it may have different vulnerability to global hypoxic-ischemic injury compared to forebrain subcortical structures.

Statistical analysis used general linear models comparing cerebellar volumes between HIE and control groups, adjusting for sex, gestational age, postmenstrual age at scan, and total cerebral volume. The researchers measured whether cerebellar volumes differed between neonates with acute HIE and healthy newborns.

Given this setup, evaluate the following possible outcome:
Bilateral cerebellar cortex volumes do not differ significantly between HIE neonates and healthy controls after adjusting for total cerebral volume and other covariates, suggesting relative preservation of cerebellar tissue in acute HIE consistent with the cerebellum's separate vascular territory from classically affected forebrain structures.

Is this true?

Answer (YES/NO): NO